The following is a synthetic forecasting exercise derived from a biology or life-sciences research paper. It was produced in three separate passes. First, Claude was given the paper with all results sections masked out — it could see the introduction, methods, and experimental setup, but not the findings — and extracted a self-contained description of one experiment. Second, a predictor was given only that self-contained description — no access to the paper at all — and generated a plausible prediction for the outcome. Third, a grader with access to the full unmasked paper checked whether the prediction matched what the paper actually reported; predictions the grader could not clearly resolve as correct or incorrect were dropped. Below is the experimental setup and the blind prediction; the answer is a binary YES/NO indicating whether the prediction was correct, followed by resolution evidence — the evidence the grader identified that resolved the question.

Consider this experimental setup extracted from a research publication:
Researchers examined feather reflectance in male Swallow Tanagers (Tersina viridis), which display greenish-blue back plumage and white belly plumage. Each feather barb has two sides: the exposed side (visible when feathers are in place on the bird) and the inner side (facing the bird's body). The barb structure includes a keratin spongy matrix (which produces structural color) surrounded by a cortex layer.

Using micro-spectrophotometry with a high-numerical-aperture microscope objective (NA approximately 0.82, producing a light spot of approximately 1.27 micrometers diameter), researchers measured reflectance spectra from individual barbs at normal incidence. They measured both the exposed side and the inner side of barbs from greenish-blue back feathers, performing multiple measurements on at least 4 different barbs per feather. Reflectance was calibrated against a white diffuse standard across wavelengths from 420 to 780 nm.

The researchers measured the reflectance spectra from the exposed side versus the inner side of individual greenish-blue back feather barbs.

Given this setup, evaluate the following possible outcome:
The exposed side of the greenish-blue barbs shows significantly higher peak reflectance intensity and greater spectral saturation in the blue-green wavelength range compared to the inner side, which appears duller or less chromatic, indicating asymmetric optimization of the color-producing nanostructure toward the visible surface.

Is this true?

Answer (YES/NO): NO